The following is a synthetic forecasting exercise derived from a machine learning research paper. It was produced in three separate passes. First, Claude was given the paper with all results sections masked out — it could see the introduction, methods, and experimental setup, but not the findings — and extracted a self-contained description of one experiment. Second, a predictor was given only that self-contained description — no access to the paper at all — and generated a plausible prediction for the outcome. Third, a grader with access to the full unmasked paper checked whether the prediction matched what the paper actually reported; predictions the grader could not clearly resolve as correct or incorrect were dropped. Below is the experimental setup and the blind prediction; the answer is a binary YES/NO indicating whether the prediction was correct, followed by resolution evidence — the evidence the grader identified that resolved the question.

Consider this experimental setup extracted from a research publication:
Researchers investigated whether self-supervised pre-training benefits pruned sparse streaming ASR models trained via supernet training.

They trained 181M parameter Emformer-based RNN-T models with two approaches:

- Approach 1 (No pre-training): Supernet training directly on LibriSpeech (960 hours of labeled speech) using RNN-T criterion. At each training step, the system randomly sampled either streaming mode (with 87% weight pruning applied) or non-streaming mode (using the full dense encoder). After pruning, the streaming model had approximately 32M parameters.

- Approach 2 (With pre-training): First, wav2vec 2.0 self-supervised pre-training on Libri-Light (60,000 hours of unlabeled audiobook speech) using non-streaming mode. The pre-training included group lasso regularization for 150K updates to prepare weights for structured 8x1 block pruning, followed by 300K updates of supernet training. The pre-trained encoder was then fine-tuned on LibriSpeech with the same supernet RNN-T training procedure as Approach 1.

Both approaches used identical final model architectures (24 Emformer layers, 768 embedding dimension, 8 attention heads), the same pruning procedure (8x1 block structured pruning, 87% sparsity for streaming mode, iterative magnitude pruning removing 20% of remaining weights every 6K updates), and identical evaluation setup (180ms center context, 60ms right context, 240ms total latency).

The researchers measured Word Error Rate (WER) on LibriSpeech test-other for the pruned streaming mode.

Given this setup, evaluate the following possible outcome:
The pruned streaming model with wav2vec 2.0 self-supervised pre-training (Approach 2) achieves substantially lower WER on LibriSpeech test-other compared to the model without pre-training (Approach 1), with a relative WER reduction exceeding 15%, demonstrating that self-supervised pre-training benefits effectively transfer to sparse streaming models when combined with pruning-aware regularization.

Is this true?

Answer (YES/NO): YES